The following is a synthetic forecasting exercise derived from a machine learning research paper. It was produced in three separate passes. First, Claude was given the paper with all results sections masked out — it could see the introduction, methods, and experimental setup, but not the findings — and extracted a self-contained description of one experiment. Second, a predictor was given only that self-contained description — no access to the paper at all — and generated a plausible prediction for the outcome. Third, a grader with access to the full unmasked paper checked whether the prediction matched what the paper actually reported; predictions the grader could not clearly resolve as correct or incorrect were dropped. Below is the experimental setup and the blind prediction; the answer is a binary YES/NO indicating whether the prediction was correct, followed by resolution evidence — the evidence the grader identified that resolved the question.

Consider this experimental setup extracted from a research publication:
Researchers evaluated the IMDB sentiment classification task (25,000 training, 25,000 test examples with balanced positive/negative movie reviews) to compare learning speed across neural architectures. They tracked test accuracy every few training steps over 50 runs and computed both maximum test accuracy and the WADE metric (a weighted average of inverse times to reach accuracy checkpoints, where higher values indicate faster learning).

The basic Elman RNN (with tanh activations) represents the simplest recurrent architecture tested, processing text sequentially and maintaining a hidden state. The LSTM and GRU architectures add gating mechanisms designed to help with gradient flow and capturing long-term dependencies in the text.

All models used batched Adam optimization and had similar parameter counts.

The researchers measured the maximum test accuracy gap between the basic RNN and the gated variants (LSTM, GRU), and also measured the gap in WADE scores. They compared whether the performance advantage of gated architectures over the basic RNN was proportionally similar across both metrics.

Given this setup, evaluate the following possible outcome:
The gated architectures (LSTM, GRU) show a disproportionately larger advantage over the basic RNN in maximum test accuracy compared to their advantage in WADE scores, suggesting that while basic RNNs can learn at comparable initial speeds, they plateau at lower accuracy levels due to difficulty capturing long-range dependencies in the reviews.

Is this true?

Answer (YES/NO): NO